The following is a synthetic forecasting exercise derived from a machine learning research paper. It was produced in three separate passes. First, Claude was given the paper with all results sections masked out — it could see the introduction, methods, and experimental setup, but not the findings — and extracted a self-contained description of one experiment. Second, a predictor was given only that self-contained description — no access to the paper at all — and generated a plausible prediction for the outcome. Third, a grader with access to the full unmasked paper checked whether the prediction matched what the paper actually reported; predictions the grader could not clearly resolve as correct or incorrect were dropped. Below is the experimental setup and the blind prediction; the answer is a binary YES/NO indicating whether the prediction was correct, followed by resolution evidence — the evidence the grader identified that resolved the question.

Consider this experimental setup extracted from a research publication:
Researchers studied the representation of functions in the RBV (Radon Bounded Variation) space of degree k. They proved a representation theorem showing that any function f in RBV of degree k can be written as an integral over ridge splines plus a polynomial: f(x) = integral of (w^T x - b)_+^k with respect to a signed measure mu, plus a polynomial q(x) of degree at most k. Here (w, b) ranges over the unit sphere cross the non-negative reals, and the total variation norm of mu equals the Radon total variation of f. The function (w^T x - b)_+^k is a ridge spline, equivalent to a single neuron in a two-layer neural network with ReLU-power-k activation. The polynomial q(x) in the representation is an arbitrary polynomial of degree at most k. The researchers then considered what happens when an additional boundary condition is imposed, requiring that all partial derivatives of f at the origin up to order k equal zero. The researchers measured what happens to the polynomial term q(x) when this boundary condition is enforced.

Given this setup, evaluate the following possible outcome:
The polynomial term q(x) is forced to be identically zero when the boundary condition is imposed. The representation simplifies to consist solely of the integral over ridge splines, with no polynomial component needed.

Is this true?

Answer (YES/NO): YES